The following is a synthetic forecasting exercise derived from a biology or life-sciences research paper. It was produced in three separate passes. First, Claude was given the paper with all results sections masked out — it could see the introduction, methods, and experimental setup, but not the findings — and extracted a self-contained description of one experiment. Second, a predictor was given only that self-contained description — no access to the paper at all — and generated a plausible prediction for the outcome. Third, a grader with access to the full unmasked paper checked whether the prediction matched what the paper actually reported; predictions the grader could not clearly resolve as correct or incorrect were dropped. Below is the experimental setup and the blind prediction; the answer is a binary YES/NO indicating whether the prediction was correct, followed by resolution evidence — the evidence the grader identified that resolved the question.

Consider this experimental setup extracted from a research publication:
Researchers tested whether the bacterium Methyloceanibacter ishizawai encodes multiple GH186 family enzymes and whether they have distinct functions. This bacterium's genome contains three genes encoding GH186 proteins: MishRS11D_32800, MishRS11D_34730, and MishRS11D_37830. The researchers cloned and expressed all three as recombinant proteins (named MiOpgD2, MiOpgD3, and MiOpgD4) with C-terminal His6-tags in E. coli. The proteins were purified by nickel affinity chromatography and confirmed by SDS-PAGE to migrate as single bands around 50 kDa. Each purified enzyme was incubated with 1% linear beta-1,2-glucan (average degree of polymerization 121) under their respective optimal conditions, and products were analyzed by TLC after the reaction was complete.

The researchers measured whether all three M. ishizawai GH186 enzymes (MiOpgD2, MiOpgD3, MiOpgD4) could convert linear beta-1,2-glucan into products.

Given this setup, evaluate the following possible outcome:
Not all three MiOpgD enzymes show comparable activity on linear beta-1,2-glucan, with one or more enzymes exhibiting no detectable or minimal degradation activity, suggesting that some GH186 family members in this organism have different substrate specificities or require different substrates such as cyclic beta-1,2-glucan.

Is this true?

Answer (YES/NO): NO